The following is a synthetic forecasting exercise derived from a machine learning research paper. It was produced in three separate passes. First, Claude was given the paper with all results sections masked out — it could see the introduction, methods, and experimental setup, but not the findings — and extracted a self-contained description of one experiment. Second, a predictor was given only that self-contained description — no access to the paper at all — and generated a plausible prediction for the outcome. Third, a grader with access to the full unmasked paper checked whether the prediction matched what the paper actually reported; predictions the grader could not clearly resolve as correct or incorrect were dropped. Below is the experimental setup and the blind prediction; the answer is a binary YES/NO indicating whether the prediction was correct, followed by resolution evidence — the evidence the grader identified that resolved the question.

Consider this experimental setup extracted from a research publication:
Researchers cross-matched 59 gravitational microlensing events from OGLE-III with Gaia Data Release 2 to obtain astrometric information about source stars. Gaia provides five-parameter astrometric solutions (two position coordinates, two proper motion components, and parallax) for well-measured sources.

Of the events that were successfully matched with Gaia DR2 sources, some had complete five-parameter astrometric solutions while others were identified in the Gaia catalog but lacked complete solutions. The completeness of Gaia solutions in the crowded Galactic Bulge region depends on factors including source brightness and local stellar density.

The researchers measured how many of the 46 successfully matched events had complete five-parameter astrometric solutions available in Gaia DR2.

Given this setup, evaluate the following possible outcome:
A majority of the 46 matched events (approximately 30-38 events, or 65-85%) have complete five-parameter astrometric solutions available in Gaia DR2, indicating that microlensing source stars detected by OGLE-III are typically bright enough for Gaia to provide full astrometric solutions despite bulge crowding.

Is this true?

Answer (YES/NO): NO